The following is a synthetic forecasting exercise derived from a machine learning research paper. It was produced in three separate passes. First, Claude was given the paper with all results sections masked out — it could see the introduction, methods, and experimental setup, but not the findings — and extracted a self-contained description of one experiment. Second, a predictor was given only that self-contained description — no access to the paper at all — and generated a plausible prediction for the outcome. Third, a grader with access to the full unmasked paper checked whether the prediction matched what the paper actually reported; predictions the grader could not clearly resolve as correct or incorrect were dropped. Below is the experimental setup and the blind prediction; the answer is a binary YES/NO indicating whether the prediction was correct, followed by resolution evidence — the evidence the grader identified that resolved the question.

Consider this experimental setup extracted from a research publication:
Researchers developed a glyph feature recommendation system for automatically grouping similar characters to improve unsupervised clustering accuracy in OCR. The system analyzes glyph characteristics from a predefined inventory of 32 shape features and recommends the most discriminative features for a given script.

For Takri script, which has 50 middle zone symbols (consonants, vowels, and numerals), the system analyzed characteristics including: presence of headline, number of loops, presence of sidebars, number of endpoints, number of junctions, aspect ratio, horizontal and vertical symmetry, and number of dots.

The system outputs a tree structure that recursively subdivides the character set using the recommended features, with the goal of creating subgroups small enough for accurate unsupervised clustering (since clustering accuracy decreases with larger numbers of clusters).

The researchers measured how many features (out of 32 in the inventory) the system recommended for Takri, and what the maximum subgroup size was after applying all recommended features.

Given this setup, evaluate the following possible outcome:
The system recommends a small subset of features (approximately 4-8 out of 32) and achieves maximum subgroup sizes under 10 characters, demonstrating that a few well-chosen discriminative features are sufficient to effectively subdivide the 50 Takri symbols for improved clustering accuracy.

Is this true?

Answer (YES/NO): NO